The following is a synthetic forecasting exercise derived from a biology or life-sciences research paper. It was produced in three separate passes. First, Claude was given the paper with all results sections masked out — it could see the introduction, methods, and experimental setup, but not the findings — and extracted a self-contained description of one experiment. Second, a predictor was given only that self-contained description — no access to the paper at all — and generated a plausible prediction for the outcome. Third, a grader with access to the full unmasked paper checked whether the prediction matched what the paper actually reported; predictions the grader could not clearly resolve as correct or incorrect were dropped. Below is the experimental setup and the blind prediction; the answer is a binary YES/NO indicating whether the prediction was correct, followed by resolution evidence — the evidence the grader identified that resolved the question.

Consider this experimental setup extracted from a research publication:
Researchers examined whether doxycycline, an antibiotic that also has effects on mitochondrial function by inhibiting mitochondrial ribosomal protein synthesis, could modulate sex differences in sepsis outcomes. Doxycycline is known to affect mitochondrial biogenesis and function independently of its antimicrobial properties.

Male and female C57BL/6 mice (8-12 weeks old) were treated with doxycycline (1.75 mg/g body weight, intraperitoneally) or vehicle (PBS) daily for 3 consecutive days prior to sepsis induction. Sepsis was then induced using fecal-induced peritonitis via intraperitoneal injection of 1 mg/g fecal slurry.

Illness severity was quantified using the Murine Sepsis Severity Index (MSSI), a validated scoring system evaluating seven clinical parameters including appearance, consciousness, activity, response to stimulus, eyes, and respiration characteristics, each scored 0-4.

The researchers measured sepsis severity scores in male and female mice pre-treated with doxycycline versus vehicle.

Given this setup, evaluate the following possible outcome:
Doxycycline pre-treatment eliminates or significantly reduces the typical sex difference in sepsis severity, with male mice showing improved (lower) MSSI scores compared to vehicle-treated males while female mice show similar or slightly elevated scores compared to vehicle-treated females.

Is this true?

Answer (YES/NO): NO